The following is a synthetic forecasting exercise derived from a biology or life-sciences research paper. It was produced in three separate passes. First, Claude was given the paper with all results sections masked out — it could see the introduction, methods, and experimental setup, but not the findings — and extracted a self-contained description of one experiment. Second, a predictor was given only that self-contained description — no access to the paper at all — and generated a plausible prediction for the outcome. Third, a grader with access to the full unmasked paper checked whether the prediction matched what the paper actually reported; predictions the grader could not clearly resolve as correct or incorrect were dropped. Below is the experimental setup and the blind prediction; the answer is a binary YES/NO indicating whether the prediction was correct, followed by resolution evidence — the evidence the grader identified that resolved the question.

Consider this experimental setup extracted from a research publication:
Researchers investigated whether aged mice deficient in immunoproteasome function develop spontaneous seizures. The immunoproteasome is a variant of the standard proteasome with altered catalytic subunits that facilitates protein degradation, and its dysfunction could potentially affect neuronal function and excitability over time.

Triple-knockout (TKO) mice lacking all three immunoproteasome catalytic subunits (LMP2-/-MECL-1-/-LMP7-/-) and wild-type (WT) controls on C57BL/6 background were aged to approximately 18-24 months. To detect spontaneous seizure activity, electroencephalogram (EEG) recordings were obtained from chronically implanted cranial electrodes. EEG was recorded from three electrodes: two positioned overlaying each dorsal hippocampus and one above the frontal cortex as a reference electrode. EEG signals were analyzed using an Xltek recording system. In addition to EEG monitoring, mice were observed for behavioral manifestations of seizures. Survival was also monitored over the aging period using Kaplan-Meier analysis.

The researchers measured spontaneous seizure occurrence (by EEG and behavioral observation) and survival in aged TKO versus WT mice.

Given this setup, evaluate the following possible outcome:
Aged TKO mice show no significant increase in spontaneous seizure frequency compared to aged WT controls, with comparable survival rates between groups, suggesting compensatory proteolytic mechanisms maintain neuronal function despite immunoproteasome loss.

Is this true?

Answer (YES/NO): NO